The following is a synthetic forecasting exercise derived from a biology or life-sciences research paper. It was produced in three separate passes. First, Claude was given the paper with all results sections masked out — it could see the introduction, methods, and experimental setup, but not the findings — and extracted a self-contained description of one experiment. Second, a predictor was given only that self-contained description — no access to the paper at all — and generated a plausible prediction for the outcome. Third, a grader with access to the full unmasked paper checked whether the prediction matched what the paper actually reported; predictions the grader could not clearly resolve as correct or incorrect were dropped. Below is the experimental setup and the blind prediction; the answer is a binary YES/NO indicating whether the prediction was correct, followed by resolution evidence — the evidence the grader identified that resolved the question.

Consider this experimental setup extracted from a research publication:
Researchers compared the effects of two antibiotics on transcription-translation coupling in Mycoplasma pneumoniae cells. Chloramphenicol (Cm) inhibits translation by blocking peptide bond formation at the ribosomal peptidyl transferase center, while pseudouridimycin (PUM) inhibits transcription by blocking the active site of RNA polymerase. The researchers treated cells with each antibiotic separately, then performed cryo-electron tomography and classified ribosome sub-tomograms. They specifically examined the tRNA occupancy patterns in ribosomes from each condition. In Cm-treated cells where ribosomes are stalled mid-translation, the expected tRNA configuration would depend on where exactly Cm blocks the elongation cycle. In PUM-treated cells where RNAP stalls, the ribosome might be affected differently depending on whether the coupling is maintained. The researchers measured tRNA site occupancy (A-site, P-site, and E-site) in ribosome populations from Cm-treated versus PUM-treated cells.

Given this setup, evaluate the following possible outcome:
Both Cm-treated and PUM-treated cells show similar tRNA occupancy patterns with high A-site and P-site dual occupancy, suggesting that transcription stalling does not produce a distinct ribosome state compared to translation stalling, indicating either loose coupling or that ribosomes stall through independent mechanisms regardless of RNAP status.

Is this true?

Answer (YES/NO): NO